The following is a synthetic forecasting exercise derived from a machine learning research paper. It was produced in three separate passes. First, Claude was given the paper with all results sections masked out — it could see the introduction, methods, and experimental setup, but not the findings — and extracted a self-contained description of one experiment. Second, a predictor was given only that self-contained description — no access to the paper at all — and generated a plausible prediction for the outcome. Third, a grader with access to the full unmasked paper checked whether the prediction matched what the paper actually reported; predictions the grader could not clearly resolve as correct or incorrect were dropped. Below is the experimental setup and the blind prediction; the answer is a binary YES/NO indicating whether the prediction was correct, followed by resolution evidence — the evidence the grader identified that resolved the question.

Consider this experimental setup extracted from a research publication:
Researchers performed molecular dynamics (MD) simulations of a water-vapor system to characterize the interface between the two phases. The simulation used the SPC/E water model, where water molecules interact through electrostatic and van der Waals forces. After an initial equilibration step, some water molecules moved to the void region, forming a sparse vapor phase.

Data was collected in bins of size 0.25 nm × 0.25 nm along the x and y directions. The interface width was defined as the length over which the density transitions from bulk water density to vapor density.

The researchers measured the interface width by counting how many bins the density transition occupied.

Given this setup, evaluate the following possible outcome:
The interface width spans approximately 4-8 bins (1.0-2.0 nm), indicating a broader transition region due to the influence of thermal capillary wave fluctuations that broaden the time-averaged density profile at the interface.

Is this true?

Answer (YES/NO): NO